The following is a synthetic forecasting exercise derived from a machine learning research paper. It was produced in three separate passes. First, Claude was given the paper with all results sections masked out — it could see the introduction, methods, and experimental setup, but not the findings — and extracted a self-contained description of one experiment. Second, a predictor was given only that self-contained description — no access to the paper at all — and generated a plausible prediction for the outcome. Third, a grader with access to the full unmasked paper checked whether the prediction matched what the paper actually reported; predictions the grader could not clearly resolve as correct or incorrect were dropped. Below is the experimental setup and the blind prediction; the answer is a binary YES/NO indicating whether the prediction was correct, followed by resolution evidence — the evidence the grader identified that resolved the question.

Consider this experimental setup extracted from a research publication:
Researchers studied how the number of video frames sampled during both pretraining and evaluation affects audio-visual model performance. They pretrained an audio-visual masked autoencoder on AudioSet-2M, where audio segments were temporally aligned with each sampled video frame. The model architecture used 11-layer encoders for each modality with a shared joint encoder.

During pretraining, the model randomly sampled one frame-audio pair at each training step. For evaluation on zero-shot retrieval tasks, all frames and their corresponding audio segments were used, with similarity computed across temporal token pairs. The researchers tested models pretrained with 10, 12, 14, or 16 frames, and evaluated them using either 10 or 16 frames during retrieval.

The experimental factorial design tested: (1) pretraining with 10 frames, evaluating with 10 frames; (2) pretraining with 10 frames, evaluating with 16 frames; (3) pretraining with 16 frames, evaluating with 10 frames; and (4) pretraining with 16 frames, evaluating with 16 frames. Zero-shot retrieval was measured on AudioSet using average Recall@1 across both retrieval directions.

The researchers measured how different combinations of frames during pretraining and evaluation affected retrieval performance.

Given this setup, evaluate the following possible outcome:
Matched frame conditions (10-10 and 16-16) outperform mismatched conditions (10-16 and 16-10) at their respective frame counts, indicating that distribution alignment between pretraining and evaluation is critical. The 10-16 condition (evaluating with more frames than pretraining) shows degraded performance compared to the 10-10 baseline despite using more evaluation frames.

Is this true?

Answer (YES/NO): NO